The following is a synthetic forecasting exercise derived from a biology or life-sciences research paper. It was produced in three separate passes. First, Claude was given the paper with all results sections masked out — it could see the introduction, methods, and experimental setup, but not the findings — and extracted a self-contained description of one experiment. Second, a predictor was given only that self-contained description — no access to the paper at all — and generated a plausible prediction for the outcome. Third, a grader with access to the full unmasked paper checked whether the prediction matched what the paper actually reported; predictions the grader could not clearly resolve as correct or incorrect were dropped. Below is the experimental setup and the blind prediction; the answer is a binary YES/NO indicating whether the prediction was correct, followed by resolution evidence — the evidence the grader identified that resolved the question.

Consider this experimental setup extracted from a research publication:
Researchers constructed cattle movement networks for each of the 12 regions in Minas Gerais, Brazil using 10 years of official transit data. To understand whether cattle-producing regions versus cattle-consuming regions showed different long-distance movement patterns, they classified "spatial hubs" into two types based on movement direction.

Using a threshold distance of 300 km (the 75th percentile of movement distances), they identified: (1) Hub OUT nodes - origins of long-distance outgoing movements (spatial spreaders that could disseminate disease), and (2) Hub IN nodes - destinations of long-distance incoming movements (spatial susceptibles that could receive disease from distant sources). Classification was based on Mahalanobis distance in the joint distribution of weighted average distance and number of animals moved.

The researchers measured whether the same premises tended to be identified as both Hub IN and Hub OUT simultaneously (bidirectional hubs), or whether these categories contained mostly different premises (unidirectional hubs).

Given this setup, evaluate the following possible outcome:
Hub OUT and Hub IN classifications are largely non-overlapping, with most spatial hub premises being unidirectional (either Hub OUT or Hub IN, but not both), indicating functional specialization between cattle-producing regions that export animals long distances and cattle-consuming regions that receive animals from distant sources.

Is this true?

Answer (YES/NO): YES